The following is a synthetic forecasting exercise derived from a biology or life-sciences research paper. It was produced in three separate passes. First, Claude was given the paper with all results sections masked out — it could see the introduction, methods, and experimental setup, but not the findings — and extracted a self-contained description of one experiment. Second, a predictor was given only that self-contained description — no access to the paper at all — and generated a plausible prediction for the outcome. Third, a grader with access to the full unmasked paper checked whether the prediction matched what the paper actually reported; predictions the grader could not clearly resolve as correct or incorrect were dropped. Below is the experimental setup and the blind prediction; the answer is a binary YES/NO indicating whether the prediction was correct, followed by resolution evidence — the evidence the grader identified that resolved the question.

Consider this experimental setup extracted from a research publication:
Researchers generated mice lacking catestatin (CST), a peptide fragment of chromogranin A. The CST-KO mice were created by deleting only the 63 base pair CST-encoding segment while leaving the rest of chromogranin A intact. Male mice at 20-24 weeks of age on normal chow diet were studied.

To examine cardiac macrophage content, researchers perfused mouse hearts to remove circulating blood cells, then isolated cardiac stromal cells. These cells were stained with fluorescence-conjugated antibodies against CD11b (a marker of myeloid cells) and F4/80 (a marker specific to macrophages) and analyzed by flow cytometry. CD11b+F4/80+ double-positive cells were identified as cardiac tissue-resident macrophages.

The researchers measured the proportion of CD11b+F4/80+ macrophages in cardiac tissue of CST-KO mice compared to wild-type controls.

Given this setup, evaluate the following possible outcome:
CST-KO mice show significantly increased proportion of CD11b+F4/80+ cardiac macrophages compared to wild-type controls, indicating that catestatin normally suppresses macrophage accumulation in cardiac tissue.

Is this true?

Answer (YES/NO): YES